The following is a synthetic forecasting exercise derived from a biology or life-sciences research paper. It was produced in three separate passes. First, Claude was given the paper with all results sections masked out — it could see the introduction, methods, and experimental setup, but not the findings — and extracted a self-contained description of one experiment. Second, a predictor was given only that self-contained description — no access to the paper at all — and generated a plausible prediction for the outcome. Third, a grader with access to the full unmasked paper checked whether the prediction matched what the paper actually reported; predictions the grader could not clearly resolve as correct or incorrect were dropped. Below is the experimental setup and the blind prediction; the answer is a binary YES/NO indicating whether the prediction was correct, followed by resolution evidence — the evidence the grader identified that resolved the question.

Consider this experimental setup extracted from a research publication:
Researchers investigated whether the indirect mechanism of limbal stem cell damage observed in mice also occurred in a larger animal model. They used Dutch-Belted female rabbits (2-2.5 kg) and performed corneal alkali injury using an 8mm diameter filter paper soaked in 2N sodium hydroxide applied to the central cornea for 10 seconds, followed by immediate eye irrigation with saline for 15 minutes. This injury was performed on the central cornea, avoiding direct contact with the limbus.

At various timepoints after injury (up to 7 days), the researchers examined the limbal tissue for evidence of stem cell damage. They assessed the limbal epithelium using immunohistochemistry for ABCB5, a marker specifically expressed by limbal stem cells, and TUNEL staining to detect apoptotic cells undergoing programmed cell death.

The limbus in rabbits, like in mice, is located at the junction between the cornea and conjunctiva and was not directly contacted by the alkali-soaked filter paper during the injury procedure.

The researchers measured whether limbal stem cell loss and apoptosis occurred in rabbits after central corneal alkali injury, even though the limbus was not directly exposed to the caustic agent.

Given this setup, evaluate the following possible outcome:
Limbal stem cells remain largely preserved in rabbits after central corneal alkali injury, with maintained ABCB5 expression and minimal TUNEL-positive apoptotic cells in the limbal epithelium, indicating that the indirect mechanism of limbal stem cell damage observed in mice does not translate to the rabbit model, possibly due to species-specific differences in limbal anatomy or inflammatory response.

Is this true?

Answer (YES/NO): NO